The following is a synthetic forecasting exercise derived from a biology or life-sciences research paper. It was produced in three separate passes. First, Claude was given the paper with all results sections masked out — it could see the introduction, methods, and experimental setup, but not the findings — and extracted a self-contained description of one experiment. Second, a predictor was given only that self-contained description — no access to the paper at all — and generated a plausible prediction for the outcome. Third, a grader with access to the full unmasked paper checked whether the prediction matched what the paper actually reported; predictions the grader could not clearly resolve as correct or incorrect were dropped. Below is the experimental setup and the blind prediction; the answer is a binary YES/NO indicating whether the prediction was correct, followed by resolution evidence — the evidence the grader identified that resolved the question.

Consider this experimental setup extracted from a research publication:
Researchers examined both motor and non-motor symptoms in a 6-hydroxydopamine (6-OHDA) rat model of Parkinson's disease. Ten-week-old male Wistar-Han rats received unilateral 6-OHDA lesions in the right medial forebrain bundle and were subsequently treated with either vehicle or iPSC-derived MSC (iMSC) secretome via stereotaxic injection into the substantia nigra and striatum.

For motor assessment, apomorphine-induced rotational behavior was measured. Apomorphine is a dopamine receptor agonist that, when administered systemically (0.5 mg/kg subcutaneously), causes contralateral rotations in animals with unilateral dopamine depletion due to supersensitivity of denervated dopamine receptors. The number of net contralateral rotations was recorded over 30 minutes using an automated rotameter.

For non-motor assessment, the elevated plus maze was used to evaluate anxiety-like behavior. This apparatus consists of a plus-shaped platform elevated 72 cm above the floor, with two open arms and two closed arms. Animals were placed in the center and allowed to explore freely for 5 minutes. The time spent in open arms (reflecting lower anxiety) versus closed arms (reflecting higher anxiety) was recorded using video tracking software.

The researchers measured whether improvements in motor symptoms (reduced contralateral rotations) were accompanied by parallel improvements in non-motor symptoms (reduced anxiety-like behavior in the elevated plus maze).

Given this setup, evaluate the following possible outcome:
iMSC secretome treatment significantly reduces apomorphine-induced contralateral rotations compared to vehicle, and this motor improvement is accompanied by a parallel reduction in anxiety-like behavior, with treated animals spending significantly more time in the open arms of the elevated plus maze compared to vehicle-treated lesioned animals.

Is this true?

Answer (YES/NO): NO